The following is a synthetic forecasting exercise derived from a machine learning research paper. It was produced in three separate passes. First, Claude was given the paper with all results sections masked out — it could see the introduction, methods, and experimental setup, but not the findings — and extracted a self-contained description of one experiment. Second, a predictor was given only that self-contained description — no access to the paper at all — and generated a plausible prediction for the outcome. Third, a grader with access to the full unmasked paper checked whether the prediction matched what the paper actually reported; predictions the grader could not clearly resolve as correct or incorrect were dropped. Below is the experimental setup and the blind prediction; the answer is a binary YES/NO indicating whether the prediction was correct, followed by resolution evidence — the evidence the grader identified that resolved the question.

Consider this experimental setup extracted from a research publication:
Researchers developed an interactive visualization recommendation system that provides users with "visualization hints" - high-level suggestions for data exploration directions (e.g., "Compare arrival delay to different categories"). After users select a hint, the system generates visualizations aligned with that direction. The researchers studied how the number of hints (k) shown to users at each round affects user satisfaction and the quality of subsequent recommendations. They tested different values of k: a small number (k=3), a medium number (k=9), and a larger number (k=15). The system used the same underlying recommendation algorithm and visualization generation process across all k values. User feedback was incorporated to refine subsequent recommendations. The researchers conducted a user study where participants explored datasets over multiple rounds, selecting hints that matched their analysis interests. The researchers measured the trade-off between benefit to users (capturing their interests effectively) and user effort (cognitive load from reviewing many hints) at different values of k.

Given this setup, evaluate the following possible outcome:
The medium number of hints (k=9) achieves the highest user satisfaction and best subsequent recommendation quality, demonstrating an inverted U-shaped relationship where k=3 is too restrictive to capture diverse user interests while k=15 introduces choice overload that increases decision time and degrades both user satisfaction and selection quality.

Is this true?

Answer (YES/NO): NO